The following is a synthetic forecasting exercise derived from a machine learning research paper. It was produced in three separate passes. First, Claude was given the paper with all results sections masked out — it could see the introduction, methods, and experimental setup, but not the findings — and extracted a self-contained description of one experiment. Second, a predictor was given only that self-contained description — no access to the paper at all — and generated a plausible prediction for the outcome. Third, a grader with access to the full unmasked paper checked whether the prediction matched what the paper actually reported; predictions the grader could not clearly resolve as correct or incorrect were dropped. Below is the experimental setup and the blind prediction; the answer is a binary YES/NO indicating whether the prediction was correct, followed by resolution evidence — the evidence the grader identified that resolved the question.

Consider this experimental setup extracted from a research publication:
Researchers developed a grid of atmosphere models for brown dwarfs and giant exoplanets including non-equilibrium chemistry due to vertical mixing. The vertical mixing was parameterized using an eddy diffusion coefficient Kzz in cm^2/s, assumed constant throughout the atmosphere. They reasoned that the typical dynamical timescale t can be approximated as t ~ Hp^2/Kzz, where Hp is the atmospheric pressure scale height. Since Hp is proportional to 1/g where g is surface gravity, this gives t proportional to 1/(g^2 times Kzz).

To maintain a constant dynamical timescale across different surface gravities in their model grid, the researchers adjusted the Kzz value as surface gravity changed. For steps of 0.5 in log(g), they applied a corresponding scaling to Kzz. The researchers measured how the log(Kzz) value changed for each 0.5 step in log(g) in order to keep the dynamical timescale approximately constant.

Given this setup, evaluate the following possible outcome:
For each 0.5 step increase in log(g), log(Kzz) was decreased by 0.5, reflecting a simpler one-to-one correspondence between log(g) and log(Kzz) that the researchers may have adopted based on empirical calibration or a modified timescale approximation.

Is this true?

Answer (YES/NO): NO